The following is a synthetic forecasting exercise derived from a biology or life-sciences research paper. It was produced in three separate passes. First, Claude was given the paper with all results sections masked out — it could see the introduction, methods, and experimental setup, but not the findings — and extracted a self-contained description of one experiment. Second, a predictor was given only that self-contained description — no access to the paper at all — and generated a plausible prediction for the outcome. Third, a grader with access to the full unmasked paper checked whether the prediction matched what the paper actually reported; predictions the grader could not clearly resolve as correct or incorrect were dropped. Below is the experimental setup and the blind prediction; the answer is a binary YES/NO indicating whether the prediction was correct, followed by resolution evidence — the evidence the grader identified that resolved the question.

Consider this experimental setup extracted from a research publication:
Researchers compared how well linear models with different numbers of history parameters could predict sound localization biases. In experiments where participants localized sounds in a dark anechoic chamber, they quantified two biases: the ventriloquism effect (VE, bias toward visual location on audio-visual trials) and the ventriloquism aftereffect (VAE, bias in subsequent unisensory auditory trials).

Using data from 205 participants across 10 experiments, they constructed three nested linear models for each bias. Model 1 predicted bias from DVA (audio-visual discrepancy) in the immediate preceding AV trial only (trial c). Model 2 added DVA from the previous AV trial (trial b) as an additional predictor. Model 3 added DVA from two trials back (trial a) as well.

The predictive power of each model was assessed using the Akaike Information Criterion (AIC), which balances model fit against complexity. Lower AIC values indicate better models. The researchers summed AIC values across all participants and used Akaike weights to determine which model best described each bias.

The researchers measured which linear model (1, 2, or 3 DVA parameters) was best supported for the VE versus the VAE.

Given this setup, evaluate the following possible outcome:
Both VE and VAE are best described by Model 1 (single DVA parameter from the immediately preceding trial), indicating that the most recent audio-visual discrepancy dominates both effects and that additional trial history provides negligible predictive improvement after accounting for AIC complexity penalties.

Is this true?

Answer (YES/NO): NO